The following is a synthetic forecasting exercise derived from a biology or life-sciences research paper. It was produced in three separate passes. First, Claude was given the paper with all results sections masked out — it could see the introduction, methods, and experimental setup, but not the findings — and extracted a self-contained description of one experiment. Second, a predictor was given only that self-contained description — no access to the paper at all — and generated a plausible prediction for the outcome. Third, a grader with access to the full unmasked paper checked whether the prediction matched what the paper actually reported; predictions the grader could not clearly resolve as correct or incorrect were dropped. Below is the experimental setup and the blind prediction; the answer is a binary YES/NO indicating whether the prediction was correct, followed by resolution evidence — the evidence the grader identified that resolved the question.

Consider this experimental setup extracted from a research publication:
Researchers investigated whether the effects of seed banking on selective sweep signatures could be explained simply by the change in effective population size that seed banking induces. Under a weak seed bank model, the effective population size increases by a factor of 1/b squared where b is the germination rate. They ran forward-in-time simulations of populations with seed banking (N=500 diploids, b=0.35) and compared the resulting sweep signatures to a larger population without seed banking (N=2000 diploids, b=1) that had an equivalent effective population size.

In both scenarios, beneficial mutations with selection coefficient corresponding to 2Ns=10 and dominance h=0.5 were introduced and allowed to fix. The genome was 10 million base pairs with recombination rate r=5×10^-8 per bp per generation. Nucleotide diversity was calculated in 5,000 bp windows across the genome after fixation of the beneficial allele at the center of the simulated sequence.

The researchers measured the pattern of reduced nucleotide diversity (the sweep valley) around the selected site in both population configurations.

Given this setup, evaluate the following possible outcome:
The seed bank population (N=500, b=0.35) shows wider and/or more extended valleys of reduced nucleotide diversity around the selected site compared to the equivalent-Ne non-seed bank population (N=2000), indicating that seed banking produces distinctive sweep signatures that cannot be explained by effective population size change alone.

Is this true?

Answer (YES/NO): YES